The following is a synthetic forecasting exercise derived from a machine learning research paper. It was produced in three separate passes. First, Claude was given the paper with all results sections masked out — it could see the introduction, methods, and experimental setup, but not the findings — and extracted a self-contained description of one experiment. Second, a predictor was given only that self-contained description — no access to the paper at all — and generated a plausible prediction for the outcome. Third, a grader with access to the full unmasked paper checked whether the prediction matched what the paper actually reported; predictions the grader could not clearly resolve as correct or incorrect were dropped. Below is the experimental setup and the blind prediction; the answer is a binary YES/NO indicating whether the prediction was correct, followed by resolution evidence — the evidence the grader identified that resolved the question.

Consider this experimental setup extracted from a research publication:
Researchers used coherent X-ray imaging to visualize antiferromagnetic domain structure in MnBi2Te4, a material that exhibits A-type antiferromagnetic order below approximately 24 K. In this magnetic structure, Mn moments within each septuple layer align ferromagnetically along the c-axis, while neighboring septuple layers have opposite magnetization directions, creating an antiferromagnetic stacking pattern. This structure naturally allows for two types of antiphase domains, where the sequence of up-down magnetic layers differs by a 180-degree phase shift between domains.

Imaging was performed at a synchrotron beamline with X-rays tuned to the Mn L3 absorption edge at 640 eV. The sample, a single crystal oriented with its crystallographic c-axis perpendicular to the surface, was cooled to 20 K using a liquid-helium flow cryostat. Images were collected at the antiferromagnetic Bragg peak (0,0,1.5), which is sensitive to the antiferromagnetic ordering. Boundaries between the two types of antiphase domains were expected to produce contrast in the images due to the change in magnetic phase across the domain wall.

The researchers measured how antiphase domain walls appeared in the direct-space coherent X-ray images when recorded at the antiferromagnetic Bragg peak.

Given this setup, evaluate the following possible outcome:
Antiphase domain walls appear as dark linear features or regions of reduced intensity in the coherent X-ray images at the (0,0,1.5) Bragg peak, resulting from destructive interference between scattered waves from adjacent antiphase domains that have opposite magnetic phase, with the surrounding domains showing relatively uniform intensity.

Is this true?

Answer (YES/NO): YES